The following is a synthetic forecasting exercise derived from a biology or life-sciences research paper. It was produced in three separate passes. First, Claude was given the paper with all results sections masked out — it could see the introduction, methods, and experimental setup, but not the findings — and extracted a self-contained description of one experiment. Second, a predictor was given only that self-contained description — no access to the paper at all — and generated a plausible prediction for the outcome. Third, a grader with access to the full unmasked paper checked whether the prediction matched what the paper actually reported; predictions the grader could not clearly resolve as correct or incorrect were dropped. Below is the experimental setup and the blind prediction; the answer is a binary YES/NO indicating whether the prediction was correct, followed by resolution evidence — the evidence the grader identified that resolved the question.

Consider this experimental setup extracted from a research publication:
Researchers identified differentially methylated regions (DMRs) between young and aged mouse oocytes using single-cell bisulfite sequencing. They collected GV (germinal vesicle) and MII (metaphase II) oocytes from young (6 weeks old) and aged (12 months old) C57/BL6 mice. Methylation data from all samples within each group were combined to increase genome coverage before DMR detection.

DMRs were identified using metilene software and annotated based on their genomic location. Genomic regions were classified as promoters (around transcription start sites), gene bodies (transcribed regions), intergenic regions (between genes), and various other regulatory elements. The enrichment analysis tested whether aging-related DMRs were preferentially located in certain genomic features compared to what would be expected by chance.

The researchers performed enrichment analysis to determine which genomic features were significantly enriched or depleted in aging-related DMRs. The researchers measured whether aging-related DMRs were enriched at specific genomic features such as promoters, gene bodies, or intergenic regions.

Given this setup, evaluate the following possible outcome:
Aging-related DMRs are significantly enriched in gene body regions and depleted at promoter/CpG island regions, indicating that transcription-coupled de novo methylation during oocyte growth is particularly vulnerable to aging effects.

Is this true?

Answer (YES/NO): NO